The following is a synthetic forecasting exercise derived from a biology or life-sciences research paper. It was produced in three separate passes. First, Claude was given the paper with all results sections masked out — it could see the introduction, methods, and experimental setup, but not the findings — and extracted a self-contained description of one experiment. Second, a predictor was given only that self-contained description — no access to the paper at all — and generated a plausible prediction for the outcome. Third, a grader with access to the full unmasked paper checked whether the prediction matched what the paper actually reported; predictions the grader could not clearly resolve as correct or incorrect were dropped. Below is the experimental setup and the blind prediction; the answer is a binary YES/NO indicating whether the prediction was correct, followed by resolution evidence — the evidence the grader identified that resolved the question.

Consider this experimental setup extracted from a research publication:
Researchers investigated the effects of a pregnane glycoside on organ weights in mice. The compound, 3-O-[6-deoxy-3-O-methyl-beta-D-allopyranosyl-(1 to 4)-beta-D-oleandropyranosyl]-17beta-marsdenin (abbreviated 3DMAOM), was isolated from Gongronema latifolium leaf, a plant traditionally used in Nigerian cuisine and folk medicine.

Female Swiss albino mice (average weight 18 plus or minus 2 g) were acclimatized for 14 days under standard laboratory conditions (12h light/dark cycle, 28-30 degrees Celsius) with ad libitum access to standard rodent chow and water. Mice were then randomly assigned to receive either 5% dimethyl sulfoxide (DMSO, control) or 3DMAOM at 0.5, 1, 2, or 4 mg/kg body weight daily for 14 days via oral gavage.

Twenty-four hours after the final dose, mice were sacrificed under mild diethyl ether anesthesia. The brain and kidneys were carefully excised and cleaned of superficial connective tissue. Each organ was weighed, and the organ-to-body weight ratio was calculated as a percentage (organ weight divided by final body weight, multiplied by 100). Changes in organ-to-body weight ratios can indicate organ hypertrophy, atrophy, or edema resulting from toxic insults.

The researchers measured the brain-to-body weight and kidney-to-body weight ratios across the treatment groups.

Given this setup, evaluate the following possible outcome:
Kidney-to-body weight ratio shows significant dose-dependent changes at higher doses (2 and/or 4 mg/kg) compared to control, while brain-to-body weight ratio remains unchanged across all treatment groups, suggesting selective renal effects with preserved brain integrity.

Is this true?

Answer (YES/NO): NO